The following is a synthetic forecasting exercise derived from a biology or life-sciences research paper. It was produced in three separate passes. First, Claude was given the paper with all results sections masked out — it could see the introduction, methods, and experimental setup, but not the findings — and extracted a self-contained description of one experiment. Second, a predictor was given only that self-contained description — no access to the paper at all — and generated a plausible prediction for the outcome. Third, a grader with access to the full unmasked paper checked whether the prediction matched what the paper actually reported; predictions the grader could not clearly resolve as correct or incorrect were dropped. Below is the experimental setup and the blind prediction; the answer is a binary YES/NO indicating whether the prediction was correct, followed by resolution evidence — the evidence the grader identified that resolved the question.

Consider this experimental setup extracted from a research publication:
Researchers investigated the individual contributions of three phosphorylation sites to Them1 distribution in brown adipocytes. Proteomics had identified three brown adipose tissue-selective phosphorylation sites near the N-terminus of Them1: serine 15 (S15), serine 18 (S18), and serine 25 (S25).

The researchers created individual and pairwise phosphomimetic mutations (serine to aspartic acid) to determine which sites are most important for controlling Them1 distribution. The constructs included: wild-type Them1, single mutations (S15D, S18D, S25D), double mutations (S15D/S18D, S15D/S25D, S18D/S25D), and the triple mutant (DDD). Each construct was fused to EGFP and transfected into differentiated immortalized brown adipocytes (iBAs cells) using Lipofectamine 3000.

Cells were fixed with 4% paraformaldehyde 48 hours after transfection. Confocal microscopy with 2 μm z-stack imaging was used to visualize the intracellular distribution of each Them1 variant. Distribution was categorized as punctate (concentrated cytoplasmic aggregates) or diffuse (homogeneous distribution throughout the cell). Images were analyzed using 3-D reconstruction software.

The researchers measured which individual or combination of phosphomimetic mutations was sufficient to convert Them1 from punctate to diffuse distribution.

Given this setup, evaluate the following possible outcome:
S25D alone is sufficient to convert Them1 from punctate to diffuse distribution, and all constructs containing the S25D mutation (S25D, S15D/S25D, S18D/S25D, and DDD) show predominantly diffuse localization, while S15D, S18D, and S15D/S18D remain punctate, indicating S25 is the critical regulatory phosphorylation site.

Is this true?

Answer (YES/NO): NO